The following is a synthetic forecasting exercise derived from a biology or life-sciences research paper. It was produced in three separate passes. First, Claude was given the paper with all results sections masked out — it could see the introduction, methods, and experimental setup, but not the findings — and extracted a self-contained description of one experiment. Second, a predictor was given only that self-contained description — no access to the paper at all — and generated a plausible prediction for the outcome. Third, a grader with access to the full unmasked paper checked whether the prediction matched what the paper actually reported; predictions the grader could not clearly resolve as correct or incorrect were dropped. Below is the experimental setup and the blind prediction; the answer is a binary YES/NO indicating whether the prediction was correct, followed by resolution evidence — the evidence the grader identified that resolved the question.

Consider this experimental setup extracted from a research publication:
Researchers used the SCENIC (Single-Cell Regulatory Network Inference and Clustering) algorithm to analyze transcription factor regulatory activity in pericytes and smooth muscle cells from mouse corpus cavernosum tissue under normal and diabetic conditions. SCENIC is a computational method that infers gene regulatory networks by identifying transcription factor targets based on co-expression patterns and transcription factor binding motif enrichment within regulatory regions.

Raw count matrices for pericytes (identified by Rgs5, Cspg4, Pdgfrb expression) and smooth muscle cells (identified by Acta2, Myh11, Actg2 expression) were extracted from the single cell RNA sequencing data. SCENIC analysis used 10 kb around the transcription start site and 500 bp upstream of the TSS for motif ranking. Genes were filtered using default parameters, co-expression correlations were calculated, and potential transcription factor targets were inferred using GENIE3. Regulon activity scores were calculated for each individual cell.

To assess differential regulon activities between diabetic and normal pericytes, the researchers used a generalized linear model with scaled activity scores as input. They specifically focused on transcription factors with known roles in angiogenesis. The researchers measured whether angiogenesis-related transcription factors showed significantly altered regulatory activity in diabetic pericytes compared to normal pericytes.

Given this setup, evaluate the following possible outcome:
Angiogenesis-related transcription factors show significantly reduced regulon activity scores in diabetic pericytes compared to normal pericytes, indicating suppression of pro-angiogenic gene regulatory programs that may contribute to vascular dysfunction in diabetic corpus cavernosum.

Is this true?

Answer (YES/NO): YES